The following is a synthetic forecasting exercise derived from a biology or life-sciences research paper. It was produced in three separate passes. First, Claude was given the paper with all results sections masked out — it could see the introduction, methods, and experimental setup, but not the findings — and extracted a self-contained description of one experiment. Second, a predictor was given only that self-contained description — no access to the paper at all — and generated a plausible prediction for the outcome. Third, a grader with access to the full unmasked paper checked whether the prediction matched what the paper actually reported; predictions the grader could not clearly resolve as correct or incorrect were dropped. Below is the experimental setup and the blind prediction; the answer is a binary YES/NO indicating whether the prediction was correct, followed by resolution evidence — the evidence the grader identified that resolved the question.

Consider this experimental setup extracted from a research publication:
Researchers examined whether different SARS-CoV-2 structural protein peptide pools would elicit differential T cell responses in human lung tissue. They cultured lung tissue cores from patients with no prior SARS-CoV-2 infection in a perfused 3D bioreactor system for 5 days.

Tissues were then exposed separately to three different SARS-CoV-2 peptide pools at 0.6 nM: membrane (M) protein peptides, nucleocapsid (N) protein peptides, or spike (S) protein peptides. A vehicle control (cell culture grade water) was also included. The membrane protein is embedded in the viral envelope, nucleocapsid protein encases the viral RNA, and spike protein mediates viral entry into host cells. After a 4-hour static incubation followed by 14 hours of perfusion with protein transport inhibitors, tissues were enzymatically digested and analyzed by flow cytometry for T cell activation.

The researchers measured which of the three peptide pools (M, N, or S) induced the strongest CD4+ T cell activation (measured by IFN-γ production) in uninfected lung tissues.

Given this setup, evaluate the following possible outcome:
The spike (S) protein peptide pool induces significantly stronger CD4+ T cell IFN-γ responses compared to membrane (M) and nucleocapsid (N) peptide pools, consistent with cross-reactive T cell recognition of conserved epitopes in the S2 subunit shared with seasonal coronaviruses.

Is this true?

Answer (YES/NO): NO